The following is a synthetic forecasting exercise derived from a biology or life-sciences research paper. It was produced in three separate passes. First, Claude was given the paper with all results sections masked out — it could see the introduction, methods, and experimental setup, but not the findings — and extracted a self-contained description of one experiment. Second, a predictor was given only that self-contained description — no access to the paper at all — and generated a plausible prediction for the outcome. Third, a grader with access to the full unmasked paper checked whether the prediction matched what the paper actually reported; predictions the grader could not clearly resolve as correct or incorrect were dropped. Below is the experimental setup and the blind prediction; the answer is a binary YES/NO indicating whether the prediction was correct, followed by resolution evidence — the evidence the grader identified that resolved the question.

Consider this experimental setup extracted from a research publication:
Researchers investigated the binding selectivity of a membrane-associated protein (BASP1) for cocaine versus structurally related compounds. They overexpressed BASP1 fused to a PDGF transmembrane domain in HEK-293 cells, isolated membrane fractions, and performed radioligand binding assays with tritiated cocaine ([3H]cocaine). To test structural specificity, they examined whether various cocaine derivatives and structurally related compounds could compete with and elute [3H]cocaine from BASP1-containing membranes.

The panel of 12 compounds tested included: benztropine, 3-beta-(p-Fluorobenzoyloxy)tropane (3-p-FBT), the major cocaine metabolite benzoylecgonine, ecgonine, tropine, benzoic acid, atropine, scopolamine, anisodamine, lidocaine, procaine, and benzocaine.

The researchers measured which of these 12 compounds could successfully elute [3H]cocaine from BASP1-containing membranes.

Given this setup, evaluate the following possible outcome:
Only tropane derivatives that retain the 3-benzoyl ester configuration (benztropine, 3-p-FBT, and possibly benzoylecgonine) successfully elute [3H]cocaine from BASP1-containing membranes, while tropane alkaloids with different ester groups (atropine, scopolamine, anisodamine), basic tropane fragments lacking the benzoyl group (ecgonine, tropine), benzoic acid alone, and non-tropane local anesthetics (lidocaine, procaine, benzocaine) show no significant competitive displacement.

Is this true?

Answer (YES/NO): NO